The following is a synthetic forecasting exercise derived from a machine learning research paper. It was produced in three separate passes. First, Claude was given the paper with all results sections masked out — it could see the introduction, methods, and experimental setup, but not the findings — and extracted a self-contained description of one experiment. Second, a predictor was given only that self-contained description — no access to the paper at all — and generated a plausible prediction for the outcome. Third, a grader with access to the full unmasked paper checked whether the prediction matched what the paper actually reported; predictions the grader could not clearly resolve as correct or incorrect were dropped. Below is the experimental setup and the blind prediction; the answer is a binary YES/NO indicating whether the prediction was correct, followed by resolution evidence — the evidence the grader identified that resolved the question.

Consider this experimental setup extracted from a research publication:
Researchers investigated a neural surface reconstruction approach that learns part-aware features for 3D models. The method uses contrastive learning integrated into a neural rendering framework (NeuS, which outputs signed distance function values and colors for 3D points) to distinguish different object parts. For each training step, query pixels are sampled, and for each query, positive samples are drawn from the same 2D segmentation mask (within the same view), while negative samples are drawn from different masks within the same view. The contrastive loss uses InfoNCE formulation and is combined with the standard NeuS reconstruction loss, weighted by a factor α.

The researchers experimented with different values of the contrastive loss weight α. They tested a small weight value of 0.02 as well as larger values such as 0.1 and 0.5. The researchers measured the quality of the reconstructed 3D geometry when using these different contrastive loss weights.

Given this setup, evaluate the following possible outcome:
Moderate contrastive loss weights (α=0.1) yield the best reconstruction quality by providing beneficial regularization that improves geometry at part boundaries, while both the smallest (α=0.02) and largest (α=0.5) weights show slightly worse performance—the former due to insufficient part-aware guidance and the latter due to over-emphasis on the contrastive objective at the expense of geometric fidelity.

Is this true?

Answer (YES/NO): NO